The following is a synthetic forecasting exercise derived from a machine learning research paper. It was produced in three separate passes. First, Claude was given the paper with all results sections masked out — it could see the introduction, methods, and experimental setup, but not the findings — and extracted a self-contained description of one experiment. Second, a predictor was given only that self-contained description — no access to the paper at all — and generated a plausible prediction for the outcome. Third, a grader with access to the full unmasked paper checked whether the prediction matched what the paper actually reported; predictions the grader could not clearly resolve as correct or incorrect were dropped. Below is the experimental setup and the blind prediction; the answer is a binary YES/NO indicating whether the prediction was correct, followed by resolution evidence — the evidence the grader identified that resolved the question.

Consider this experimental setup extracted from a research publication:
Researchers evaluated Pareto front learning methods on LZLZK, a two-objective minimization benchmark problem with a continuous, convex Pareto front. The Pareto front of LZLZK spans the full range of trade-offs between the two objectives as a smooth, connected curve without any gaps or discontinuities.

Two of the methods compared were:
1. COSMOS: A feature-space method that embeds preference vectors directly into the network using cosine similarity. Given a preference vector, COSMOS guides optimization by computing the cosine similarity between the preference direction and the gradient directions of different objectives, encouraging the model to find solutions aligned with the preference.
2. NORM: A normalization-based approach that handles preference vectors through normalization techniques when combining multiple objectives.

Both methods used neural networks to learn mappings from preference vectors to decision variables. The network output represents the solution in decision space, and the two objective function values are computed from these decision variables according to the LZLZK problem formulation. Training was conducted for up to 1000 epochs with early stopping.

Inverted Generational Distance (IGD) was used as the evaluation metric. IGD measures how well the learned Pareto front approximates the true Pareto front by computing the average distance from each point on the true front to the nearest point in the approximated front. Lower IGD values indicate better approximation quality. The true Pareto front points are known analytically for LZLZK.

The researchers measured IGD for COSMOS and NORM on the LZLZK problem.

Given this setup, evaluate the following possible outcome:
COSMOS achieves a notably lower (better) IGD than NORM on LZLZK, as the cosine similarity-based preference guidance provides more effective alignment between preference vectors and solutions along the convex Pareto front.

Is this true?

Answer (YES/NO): YES